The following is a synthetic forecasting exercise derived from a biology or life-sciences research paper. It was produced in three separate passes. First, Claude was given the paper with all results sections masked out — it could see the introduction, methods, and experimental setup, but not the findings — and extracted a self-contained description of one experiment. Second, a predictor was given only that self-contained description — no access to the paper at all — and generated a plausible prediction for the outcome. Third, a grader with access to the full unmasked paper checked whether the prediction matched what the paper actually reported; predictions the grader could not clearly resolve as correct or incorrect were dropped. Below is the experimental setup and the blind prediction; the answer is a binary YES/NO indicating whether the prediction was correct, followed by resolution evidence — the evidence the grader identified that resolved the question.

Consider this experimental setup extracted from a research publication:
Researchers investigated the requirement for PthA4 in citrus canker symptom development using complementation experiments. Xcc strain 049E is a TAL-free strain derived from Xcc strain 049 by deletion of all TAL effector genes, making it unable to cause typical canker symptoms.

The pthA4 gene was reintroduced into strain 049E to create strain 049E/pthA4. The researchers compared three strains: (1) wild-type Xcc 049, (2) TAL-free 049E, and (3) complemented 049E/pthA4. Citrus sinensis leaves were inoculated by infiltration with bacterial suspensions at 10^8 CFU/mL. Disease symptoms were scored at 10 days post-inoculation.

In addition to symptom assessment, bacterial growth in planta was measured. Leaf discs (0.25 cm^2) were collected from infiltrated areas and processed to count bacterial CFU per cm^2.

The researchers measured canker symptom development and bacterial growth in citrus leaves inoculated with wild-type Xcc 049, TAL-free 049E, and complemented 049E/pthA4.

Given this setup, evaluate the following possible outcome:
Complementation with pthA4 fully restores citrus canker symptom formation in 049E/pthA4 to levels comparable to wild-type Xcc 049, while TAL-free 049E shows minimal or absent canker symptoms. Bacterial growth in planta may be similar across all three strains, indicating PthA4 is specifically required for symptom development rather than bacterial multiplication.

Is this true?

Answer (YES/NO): NO